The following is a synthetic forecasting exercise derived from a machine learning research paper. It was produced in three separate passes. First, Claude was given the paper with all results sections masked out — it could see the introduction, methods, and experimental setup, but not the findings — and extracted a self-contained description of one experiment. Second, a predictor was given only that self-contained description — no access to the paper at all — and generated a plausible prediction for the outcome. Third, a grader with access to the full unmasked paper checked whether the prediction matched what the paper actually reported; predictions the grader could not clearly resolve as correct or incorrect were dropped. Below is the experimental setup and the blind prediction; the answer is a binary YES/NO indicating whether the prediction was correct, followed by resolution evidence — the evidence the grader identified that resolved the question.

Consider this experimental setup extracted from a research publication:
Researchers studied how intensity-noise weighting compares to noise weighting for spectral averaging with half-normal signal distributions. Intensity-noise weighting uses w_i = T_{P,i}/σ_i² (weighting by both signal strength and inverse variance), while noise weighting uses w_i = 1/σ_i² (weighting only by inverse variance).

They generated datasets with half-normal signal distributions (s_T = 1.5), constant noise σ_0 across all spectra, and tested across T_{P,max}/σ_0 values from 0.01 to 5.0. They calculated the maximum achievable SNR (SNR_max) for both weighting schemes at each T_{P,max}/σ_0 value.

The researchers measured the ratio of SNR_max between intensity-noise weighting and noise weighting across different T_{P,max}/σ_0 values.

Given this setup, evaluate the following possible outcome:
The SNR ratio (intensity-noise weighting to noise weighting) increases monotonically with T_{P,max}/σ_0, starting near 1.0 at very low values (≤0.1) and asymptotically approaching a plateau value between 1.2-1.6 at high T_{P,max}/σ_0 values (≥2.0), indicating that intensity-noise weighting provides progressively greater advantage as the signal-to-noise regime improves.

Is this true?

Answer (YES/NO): NO